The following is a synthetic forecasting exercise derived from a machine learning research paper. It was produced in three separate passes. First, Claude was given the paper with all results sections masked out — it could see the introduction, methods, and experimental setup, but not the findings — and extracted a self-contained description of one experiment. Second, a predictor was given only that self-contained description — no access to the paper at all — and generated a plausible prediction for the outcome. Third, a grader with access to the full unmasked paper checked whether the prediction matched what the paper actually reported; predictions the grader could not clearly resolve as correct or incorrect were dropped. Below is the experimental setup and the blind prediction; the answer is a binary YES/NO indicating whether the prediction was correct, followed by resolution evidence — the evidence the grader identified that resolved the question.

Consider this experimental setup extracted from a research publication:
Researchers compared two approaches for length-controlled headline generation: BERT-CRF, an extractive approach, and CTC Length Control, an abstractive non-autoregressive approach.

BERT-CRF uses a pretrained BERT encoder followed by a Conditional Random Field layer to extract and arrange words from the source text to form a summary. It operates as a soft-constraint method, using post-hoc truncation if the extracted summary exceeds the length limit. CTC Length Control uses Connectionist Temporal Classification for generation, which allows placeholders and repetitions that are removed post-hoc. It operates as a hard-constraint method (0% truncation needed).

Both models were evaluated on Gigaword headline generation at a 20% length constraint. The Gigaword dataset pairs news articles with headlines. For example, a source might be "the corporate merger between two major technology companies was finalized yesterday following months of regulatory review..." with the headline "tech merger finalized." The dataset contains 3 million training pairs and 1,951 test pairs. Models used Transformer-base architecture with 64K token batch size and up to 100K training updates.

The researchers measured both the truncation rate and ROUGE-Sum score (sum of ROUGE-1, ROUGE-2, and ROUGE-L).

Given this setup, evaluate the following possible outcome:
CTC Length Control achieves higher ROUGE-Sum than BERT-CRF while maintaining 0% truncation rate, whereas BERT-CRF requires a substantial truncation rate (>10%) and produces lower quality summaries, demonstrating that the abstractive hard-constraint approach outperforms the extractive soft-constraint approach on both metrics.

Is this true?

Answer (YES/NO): YES